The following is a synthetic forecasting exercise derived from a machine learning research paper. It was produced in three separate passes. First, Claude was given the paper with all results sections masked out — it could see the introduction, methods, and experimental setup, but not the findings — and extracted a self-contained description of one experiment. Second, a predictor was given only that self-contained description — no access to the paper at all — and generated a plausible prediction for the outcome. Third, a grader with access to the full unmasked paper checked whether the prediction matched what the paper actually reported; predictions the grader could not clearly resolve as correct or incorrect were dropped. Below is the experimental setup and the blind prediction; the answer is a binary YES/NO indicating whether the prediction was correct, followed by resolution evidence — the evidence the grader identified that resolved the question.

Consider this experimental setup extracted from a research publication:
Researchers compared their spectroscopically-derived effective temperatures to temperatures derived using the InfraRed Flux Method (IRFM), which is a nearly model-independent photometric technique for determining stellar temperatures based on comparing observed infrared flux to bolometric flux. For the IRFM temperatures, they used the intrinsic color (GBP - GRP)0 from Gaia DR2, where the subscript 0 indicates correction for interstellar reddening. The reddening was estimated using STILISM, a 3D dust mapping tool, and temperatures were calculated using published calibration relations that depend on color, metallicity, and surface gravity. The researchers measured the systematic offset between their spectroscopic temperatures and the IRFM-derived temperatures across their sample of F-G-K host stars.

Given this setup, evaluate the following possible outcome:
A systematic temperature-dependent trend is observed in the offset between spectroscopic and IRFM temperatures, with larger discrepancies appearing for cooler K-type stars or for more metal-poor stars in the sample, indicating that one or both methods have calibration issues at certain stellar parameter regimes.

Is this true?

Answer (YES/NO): NO